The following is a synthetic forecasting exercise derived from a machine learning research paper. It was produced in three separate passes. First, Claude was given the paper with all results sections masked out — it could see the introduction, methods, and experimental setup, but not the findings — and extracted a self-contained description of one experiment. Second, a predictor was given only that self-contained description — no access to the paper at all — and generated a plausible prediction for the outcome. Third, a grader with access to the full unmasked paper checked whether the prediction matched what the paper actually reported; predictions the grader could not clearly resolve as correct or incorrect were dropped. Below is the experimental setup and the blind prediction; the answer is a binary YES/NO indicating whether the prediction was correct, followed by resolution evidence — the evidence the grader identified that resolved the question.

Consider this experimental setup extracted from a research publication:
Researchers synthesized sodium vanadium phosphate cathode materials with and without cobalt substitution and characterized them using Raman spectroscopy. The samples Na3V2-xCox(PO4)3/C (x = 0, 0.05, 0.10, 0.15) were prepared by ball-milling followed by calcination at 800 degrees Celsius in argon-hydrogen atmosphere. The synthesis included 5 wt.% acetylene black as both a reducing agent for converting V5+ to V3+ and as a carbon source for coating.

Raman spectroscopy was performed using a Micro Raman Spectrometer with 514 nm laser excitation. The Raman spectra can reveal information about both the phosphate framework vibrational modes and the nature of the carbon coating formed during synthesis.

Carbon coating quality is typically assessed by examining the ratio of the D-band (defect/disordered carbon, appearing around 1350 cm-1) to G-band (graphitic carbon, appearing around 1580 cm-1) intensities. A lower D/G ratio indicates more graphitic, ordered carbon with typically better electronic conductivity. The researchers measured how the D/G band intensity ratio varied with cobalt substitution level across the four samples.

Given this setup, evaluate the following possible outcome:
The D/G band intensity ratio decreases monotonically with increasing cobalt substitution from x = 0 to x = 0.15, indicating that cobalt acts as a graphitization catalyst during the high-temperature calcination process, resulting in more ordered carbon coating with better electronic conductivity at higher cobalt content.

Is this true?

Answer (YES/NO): NO